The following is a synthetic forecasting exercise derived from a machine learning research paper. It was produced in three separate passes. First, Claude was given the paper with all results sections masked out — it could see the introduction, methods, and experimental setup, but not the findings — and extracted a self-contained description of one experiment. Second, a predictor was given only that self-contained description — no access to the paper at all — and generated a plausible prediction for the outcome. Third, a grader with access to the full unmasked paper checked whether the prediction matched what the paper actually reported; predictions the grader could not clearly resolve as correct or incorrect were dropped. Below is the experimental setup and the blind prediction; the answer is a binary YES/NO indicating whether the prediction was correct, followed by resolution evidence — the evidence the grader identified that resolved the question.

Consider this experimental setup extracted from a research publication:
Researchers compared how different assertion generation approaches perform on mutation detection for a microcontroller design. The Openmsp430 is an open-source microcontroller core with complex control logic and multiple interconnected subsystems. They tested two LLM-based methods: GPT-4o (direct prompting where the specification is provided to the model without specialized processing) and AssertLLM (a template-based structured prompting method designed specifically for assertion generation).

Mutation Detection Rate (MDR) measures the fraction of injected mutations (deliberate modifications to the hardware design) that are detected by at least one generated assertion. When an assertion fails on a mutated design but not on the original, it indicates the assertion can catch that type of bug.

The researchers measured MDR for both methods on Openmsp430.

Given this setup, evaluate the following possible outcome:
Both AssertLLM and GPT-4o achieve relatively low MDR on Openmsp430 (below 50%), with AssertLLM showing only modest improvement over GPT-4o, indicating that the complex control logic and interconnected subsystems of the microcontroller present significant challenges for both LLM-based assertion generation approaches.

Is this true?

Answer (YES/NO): NO